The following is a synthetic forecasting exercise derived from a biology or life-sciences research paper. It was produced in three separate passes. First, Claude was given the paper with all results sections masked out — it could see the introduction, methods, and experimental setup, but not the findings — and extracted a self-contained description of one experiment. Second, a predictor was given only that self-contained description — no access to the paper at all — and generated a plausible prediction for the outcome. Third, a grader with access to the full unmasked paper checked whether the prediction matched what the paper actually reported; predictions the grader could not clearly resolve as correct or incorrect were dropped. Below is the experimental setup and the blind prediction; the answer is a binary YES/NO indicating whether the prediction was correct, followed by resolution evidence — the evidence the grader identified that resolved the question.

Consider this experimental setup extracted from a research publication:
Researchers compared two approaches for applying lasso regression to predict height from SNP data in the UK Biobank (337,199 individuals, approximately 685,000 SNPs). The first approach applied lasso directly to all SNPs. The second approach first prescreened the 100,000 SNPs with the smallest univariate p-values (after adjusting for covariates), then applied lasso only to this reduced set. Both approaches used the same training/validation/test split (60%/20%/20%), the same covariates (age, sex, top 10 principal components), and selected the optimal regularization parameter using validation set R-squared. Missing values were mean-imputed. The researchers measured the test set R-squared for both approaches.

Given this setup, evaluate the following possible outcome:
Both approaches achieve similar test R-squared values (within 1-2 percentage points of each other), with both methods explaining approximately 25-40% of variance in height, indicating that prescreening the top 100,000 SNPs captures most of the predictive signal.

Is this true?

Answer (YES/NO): NO